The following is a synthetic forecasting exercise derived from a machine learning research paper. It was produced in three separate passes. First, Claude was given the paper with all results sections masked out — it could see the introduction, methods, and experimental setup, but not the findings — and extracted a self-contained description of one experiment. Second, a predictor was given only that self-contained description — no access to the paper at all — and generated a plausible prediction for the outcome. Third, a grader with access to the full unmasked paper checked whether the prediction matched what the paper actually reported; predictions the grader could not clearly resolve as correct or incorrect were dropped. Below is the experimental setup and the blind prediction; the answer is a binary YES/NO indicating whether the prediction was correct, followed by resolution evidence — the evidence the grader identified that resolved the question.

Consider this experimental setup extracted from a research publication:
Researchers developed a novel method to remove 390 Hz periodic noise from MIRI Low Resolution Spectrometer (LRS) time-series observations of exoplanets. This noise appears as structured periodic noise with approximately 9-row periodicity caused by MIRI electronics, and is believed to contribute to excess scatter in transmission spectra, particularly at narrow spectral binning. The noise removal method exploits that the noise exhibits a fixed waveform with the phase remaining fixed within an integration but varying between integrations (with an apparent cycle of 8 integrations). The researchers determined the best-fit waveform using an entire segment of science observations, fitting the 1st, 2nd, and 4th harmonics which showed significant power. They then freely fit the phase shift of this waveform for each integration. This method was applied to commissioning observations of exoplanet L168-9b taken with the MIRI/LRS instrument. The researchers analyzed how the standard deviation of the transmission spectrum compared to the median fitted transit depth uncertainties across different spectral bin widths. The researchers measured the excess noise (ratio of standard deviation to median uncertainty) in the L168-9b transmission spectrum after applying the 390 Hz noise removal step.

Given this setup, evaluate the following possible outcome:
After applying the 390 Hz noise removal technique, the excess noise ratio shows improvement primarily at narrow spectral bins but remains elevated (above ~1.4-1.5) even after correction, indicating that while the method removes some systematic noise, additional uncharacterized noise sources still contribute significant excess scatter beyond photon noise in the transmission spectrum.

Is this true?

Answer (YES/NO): NO